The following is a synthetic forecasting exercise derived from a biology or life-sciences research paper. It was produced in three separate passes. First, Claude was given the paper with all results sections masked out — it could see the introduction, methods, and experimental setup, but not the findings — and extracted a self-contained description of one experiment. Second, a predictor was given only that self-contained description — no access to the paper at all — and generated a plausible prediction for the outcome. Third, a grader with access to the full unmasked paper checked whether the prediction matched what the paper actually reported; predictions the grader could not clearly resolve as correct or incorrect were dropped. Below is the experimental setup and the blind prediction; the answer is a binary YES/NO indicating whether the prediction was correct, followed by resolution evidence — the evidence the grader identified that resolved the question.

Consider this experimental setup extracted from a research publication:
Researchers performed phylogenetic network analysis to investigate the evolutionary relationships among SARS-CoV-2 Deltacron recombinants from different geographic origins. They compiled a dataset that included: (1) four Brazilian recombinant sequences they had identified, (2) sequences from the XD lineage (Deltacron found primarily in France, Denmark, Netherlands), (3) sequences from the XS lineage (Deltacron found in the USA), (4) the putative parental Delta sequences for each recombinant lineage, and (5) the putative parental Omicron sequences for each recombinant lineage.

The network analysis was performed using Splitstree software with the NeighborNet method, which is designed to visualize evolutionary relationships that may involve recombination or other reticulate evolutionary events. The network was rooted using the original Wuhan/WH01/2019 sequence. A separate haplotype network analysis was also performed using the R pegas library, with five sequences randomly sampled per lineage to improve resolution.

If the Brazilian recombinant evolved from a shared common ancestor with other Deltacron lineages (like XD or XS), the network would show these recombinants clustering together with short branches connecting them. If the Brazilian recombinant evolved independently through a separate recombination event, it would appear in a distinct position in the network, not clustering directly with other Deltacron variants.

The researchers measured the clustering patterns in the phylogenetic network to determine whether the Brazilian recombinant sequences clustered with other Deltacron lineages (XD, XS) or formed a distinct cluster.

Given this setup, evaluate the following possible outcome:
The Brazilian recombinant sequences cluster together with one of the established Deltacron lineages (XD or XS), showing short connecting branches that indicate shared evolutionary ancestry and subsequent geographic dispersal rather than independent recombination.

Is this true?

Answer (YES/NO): NO